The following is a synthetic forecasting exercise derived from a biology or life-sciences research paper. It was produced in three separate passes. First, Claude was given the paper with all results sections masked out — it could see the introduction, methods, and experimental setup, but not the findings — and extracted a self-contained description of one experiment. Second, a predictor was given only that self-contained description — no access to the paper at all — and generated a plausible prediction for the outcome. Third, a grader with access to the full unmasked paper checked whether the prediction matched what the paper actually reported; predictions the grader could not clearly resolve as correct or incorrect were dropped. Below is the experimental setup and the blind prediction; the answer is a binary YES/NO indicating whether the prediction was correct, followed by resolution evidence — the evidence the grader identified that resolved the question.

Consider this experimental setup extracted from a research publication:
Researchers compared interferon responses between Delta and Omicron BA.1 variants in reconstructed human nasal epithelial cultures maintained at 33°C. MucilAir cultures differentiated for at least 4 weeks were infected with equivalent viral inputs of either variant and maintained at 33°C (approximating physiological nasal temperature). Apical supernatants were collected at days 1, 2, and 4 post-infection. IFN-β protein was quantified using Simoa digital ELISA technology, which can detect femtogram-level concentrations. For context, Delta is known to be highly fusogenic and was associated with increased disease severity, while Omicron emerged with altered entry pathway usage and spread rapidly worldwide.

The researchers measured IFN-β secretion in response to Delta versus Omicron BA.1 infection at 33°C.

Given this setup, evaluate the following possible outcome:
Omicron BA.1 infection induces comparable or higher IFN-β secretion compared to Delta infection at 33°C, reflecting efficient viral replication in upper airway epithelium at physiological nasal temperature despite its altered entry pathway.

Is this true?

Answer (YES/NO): NO